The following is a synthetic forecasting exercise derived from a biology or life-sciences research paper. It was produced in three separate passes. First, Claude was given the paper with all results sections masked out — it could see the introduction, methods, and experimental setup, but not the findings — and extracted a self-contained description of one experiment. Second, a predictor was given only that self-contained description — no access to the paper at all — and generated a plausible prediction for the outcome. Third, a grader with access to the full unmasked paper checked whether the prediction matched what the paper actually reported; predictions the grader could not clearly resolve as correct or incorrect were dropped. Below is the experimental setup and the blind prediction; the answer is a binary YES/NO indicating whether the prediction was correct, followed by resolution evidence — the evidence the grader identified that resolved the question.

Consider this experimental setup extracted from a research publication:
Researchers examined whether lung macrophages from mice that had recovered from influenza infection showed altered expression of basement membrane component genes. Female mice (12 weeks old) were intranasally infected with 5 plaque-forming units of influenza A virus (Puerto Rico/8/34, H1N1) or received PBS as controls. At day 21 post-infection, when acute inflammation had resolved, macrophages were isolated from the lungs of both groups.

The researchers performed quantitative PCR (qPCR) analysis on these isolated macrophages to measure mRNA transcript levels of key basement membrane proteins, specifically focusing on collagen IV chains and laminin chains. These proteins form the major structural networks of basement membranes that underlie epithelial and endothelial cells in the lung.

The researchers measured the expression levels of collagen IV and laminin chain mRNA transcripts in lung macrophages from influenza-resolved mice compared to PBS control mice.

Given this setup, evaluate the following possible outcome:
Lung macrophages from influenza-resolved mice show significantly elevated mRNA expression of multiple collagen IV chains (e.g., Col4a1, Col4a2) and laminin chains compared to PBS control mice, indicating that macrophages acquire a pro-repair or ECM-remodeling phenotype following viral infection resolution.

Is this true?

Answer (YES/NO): NO